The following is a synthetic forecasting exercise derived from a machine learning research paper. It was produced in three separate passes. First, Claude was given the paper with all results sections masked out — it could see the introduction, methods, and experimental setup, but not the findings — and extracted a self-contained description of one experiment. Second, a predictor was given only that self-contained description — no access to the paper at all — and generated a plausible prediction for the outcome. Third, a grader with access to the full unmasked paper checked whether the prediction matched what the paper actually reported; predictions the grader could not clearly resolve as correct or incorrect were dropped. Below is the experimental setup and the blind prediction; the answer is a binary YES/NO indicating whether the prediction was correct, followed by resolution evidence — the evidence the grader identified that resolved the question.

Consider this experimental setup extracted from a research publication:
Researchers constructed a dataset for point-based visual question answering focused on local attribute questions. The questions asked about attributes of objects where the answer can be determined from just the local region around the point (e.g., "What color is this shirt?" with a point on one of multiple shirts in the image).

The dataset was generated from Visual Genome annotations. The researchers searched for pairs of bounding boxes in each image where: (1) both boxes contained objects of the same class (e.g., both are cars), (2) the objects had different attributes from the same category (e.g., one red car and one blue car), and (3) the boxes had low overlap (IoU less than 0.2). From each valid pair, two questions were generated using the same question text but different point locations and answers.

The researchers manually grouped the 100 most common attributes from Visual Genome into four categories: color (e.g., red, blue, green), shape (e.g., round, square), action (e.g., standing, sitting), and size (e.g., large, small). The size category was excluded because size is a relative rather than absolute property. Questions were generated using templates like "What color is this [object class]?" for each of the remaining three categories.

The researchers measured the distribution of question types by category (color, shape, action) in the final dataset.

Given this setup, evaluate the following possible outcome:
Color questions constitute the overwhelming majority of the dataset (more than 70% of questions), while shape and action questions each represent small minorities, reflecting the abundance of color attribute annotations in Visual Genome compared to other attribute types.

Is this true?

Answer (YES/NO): YES